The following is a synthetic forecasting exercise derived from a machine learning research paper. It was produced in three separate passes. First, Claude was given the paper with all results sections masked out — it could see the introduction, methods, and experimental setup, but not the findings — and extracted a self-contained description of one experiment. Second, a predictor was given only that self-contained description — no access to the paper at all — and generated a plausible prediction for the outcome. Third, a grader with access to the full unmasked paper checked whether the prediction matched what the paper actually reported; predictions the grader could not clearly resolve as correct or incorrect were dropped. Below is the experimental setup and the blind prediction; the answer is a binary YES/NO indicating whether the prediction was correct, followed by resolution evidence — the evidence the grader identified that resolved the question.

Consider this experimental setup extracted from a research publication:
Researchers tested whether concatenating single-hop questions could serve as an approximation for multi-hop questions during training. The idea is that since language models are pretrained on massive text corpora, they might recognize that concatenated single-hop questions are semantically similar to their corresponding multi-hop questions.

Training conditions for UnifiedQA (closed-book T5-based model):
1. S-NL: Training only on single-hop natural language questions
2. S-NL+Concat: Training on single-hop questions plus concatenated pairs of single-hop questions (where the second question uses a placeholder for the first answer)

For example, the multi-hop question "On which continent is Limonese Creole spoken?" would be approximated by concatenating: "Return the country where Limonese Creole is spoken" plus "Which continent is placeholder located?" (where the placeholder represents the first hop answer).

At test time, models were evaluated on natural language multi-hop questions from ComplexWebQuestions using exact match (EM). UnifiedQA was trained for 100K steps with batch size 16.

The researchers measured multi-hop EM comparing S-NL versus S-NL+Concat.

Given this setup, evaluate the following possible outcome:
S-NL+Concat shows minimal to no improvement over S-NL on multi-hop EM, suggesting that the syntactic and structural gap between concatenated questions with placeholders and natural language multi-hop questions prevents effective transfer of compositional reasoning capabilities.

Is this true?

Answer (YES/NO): NO